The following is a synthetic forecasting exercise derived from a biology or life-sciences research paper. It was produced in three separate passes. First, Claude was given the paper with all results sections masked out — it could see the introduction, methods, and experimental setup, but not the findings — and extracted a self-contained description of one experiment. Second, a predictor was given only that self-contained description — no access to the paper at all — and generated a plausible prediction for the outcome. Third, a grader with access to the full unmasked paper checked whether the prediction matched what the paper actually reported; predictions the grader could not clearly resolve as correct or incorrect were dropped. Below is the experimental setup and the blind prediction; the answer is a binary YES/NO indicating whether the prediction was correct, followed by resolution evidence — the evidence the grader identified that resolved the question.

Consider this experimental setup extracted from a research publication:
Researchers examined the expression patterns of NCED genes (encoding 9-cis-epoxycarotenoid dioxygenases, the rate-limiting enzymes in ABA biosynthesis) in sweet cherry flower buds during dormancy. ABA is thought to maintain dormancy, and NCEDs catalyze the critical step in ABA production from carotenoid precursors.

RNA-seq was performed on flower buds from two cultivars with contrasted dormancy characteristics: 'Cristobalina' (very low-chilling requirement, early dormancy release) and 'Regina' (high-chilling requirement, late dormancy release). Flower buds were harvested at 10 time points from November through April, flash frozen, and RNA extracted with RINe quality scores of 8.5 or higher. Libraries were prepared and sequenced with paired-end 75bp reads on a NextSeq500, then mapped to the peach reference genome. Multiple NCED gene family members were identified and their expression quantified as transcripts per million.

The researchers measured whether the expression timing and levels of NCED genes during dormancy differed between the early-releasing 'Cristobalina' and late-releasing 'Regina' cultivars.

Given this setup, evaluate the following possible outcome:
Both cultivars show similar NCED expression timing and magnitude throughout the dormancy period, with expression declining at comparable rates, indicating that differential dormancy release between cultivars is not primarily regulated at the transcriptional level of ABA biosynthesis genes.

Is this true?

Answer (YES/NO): NO